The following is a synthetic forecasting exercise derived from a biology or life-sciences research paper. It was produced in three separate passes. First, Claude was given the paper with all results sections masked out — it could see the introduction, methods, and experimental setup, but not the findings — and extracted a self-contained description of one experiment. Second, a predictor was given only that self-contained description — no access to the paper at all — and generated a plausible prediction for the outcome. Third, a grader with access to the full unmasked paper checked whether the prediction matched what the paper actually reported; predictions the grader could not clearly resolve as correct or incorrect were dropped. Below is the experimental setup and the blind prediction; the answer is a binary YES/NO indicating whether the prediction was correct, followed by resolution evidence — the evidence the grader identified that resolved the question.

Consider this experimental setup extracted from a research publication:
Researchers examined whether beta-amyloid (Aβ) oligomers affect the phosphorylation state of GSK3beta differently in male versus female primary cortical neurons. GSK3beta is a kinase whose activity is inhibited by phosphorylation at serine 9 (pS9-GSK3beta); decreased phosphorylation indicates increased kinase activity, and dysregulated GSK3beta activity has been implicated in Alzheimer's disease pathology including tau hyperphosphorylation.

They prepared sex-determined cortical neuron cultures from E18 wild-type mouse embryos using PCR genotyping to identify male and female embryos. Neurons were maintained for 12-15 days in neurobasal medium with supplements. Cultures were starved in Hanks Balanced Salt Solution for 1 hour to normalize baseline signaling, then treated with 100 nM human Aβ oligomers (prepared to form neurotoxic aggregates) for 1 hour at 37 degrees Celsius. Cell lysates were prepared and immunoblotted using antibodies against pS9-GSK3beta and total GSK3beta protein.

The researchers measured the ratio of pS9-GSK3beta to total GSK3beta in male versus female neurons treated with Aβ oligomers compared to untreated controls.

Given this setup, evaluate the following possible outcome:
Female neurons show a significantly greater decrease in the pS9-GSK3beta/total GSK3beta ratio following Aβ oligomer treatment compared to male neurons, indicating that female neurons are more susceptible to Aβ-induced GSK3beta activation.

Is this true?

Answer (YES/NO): NO